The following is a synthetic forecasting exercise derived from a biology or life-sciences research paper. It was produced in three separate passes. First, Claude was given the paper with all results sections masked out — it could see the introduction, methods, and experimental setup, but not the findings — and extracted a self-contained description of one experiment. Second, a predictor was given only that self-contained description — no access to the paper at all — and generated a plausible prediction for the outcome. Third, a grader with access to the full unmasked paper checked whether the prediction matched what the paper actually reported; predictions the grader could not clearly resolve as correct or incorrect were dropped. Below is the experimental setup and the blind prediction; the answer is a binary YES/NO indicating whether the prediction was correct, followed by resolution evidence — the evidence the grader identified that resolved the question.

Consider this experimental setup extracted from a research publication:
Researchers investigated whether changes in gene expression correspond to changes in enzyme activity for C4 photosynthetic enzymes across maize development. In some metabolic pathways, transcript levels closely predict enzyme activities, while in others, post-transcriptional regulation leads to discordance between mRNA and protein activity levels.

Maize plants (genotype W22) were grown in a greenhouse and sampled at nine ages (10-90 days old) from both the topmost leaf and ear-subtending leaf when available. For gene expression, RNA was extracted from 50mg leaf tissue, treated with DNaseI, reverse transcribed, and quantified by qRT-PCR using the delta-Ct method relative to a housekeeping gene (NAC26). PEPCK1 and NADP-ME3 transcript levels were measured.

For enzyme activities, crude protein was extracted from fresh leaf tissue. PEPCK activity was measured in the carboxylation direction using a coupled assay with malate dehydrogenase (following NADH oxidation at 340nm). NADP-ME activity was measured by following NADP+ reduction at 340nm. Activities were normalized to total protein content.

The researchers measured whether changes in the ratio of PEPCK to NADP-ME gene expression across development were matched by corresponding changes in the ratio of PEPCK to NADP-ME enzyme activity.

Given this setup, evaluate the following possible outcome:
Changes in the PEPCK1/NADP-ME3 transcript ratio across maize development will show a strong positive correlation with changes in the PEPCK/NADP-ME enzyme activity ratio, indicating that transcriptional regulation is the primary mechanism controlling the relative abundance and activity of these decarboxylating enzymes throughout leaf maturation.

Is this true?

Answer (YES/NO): NO